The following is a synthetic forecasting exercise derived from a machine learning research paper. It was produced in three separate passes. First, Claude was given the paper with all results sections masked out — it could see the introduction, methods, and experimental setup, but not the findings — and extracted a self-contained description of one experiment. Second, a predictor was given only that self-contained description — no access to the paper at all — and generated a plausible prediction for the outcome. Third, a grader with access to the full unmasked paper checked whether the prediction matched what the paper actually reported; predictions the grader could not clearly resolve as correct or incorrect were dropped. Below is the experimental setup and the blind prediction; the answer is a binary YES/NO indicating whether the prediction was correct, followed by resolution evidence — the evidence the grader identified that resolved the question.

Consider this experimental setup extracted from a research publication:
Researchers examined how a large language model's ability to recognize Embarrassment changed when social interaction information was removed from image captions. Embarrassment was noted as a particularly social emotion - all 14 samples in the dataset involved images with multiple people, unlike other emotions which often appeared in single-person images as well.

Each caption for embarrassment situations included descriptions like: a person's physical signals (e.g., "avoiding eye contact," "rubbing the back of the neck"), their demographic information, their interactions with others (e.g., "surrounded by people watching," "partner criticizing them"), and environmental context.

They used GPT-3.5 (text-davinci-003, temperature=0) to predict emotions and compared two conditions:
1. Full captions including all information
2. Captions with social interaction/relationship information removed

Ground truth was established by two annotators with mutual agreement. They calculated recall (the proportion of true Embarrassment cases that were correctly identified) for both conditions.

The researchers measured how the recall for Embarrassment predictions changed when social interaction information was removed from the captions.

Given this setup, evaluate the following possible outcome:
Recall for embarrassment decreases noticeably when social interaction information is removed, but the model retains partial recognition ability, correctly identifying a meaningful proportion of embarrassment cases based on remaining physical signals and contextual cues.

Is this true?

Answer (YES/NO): YES